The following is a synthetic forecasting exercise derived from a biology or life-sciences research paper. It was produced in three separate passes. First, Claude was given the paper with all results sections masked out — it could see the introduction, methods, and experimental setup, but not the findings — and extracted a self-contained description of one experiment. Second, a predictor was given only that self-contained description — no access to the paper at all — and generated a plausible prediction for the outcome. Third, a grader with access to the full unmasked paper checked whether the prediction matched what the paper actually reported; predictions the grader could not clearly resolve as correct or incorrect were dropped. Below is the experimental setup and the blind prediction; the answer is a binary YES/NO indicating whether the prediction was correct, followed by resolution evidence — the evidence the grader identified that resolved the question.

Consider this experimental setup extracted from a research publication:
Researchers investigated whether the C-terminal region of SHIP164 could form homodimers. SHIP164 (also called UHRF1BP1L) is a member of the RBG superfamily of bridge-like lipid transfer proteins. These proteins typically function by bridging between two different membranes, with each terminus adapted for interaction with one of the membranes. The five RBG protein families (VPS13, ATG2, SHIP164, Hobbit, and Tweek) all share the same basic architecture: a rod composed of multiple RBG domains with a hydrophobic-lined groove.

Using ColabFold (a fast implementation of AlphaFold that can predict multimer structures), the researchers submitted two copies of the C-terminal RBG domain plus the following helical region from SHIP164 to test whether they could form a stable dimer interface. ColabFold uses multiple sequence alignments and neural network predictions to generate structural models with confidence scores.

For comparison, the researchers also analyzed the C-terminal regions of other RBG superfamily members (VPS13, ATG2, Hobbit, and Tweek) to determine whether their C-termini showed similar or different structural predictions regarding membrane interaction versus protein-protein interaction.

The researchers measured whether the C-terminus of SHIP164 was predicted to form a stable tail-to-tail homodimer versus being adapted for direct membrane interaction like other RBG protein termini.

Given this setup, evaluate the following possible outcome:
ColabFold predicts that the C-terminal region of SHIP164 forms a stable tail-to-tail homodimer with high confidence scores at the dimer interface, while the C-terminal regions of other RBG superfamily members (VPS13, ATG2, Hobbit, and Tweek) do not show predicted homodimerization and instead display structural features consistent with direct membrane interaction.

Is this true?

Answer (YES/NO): YES